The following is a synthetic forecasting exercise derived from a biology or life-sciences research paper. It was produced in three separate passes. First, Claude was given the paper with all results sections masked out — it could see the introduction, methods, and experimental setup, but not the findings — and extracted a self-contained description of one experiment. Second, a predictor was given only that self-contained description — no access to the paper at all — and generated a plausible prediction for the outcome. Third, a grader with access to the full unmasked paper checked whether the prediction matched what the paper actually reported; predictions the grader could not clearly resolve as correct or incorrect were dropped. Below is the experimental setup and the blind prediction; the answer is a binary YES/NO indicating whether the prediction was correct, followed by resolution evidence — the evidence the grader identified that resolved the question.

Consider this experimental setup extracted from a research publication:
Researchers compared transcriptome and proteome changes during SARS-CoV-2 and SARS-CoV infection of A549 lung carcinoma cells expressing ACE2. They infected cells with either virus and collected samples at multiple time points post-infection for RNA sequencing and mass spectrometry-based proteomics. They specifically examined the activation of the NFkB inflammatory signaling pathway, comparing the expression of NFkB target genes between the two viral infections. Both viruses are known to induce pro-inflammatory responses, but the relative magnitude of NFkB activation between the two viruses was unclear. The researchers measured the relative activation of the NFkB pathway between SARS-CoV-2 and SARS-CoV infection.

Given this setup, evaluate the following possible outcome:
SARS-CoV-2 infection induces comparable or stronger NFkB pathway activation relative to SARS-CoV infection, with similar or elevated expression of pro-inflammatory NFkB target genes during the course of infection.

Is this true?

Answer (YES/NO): NO